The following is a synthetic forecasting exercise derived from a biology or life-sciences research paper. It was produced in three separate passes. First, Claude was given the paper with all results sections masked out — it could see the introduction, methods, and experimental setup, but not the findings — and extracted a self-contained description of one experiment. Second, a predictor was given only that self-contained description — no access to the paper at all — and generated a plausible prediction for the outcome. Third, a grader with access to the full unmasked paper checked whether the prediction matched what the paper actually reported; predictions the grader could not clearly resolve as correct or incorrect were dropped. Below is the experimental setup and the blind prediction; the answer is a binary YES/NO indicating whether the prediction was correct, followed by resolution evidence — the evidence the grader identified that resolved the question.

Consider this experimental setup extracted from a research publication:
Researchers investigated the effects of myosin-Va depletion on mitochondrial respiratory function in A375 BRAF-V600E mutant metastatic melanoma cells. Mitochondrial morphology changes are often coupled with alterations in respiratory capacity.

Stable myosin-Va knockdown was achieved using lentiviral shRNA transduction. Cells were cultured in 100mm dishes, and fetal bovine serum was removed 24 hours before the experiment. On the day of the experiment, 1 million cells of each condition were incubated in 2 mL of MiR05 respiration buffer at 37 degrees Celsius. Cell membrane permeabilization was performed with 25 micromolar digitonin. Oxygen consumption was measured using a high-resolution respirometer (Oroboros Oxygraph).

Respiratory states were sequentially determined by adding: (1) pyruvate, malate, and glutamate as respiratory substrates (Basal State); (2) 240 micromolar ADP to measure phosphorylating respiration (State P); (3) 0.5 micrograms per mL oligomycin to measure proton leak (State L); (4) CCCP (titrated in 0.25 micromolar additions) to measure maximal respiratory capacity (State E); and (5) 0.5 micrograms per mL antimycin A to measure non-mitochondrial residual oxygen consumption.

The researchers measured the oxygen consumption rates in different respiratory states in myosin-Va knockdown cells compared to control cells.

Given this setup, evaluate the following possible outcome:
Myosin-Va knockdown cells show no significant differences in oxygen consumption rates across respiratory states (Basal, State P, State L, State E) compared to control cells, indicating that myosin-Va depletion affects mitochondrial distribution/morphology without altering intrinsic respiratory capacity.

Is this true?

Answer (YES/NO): NO